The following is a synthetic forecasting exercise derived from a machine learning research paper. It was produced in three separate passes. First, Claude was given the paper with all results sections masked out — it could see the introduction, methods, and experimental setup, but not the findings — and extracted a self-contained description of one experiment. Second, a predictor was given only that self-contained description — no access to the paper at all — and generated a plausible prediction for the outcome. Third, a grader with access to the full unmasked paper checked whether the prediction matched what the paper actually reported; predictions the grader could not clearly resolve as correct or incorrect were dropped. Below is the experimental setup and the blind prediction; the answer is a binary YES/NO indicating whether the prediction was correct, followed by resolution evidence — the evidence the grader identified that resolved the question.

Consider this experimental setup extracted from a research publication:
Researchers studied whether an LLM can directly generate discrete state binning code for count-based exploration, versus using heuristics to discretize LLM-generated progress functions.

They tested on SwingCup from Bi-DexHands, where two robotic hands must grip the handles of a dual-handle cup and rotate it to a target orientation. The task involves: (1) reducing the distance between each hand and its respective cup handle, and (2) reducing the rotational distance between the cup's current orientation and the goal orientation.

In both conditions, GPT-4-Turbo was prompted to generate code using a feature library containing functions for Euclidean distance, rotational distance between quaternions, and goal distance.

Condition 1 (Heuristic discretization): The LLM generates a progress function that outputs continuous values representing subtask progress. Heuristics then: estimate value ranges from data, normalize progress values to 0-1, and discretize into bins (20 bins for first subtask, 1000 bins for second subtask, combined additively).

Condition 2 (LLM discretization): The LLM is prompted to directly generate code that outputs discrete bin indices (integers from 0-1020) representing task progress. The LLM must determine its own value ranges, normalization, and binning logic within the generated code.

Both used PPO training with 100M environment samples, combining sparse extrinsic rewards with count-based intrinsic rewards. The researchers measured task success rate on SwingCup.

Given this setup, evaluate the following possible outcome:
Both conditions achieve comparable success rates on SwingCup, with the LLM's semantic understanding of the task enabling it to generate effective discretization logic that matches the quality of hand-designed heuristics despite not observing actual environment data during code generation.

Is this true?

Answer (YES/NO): NO